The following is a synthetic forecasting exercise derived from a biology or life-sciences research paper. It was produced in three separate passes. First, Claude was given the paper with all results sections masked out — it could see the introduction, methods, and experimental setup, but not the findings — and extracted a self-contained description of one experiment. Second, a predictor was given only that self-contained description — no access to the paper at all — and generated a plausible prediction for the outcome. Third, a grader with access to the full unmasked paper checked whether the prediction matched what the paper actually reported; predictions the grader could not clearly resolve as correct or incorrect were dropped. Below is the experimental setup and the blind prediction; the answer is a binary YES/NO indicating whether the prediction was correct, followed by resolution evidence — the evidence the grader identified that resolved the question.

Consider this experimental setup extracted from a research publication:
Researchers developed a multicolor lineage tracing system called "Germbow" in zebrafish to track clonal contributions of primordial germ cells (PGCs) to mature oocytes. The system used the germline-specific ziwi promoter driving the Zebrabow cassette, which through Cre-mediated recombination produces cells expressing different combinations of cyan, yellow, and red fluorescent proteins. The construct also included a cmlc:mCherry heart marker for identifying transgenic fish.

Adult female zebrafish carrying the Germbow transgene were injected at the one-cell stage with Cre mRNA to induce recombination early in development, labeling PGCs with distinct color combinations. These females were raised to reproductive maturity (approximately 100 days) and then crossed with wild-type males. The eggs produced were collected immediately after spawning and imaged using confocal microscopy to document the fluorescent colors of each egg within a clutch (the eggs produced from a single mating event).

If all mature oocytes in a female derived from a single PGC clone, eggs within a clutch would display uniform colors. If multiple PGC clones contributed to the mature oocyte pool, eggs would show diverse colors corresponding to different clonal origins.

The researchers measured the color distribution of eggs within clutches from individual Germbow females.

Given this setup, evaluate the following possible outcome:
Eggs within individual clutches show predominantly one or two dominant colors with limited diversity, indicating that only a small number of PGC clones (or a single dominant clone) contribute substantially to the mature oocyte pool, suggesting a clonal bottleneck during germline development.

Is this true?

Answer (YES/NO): NO